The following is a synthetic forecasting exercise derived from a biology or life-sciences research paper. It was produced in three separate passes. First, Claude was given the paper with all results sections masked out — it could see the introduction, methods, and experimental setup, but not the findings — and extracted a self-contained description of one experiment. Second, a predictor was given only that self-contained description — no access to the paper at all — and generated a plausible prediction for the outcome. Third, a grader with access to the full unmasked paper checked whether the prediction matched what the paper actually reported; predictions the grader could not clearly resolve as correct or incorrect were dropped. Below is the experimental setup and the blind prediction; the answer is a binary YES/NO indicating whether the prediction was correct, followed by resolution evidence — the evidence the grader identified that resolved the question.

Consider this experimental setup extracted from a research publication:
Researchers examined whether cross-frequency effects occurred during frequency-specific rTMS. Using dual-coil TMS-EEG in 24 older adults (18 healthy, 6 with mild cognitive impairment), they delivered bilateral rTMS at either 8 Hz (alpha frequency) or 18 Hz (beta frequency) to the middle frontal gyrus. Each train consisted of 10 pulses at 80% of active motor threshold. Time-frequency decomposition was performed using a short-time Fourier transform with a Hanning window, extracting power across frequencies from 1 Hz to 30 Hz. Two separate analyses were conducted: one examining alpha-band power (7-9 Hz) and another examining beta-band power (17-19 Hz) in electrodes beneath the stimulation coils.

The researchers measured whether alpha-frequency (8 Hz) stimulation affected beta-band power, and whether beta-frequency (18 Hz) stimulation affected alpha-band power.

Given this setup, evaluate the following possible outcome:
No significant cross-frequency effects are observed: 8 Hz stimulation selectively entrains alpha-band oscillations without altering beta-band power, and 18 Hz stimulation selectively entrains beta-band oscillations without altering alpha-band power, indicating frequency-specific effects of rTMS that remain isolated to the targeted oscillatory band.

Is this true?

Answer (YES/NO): NO